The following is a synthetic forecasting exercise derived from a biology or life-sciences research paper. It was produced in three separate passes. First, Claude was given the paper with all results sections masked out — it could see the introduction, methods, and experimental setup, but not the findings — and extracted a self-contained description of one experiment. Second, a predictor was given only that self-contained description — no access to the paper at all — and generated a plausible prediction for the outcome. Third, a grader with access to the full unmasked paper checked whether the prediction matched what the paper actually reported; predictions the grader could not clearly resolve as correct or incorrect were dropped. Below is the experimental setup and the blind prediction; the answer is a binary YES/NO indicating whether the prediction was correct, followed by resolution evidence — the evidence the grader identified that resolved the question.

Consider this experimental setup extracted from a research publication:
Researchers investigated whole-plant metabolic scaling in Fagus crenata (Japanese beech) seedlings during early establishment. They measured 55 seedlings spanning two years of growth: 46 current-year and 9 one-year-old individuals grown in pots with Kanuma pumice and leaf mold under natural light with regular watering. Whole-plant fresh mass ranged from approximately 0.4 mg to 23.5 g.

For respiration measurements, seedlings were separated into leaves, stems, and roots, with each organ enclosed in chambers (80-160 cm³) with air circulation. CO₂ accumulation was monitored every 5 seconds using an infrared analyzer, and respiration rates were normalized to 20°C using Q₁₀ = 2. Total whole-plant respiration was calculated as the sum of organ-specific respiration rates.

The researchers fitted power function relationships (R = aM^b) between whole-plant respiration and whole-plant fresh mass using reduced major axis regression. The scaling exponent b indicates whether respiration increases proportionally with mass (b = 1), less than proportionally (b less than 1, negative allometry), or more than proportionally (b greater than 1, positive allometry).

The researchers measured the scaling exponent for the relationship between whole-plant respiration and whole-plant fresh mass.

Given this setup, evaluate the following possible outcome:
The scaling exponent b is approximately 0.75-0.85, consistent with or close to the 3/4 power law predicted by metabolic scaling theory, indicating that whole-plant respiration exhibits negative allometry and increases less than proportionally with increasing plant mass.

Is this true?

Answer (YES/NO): NO